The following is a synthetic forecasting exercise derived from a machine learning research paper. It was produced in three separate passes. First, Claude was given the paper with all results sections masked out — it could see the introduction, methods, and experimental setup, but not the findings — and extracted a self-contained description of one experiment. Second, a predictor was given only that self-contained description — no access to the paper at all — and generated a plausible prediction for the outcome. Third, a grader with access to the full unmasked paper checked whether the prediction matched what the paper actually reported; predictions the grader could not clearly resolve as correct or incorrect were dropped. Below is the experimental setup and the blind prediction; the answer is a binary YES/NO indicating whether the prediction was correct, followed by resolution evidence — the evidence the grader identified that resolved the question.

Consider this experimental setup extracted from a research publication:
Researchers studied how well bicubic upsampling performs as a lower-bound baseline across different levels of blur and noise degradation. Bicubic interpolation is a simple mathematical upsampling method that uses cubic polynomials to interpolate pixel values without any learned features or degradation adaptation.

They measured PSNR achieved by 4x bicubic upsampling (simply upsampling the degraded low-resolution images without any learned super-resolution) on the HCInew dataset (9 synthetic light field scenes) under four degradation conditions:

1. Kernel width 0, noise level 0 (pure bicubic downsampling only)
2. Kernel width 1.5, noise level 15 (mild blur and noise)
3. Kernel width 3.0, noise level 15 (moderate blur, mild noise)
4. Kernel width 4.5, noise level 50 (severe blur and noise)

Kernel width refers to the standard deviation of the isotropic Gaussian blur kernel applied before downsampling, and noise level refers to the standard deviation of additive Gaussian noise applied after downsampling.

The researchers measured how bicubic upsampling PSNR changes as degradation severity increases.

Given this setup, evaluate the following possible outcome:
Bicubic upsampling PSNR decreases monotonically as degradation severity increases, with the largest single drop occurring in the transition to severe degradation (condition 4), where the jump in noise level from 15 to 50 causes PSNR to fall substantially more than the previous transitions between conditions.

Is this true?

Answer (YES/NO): YES